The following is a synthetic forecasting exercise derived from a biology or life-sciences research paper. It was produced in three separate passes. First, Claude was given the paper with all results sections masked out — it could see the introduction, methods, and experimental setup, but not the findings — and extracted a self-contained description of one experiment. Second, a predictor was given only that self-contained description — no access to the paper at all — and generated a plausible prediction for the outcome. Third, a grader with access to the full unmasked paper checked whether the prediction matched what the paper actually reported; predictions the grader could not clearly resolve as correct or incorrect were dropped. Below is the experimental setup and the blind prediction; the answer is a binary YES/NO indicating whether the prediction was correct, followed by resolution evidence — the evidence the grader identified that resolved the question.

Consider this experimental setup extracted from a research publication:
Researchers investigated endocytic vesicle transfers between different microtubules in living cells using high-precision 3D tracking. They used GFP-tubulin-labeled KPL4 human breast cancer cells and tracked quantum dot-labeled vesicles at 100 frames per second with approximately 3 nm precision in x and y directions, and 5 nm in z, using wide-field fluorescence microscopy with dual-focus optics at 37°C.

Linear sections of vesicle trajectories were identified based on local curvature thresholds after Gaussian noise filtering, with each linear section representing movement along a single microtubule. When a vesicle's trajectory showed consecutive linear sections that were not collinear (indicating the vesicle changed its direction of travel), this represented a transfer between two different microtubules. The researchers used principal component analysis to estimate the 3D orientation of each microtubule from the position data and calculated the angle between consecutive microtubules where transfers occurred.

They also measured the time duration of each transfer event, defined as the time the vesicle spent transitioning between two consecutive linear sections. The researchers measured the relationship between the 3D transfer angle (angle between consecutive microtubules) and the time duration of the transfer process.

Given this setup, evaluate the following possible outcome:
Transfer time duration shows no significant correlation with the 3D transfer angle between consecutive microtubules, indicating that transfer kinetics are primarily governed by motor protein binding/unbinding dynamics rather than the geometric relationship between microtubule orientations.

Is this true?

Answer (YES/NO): YES